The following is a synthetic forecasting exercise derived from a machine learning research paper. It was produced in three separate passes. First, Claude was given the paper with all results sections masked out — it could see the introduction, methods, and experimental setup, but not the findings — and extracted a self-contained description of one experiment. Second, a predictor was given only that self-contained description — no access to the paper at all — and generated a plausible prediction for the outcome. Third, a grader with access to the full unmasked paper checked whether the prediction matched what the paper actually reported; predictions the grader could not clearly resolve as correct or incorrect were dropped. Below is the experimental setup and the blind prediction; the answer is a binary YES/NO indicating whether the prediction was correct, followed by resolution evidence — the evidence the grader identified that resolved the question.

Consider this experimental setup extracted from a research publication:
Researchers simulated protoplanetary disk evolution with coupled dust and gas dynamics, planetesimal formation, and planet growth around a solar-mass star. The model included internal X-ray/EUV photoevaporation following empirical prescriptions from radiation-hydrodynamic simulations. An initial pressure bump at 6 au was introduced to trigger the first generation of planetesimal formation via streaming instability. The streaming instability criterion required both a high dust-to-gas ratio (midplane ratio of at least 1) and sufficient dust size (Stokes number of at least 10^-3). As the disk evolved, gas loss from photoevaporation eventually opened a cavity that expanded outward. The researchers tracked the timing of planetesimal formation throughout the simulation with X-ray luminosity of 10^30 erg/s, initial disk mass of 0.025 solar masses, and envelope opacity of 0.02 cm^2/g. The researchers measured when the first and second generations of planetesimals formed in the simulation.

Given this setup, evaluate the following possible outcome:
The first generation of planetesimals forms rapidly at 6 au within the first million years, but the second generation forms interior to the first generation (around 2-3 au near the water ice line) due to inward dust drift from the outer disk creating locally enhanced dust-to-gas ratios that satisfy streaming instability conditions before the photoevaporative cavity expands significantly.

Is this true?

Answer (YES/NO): NO